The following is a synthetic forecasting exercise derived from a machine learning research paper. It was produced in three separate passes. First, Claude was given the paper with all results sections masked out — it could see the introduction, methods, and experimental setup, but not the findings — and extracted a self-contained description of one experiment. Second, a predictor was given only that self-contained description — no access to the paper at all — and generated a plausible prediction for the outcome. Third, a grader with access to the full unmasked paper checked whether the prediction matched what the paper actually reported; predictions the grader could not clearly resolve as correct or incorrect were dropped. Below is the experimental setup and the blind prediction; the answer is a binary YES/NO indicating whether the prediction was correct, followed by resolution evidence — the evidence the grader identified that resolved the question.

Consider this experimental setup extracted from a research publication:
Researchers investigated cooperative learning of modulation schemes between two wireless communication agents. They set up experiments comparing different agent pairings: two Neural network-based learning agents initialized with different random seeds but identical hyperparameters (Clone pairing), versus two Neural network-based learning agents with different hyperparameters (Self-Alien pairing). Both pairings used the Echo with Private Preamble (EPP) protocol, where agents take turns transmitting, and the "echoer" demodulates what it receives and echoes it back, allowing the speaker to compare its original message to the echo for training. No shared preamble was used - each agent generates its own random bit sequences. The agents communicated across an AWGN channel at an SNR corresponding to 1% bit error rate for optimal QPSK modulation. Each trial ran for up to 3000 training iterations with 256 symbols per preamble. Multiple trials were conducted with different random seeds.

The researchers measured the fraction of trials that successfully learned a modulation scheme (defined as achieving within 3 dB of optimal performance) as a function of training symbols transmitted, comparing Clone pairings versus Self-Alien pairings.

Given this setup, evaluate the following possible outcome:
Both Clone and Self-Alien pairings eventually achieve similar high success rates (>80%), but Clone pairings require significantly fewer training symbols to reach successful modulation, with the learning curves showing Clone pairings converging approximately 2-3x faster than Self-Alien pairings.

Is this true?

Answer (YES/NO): NO